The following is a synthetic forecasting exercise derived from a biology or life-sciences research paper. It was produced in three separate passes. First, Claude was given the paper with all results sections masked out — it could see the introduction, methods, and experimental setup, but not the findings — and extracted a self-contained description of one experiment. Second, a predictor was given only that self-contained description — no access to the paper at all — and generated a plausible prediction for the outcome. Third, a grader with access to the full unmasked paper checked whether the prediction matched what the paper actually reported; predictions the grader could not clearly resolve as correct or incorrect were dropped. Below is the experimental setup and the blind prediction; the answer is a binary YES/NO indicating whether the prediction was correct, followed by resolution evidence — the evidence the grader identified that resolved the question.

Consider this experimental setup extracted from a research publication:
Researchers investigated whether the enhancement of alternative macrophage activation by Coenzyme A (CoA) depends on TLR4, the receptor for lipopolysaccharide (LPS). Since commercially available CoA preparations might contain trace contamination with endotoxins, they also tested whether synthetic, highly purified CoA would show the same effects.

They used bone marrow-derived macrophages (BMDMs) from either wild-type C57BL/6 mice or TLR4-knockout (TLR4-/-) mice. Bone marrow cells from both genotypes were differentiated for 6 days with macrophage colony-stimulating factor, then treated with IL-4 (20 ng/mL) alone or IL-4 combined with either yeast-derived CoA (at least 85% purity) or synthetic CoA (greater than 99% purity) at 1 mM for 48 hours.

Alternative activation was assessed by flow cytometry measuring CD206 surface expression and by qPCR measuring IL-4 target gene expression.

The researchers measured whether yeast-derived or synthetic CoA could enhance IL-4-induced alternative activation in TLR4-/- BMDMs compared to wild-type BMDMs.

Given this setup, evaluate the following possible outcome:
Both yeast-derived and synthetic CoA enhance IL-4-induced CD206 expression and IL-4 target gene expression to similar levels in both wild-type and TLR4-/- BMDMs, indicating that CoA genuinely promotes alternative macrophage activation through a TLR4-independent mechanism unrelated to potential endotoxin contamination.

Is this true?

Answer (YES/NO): NO